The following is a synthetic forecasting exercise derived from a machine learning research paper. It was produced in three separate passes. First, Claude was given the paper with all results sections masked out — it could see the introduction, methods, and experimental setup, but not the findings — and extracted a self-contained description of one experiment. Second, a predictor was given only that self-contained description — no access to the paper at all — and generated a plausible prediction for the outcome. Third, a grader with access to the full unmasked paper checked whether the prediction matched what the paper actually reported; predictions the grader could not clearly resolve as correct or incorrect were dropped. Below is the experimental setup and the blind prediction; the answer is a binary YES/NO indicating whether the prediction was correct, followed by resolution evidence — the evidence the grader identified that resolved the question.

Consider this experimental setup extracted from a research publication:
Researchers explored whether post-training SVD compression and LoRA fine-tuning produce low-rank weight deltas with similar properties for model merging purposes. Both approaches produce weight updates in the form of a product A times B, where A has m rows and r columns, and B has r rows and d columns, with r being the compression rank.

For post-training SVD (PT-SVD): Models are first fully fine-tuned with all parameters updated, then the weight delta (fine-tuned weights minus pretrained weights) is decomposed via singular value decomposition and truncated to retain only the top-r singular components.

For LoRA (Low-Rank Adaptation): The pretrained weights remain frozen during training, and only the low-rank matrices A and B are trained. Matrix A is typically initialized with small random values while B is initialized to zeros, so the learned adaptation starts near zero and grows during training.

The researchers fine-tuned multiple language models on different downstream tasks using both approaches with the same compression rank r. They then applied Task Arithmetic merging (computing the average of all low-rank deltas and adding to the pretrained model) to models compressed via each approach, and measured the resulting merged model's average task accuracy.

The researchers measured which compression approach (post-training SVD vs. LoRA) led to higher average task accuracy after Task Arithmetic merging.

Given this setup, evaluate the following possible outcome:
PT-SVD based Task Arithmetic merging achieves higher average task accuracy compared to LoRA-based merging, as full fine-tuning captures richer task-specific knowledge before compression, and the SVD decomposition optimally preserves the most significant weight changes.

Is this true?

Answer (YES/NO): NO